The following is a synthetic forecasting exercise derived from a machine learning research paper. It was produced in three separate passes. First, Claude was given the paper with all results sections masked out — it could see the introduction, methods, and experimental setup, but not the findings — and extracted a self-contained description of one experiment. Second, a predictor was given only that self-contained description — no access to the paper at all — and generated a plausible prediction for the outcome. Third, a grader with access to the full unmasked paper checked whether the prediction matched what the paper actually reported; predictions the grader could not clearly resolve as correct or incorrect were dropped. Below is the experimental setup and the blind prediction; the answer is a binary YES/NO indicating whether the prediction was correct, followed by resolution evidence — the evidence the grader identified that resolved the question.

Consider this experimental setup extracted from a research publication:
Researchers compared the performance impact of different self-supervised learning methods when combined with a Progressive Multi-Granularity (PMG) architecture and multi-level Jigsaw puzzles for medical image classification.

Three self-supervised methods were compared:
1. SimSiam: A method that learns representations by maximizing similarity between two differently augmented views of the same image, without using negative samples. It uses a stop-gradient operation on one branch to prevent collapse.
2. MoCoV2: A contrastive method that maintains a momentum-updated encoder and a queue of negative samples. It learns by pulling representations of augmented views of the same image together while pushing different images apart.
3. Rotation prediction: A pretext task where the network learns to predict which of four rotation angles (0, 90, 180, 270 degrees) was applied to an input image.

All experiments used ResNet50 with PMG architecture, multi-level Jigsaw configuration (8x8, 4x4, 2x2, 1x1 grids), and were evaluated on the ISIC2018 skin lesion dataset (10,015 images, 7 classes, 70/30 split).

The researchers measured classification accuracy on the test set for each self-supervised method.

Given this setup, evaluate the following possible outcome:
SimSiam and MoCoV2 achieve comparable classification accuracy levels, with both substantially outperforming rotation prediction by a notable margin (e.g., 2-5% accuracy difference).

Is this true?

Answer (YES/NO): NO